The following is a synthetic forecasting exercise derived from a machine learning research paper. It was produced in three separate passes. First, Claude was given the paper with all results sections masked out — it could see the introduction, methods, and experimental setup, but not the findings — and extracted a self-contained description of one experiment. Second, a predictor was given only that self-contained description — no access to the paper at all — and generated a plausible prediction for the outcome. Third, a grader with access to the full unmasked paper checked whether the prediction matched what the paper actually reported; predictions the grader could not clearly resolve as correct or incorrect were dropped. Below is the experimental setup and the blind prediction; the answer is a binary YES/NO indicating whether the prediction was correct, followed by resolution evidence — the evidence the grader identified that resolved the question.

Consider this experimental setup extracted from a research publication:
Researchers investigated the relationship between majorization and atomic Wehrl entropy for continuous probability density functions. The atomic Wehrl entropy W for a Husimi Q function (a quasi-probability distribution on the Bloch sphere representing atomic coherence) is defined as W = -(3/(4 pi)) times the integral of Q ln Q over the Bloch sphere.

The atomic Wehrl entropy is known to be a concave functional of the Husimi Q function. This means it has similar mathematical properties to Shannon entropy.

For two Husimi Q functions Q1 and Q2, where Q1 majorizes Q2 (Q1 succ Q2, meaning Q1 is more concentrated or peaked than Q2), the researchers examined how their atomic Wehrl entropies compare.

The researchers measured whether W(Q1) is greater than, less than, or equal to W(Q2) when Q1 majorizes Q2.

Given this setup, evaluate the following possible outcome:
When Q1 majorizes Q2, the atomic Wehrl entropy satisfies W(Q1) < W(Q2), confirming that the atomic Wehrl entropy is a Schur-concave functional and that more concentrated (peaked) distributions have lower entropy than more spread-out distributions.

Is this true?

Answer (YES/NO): NO